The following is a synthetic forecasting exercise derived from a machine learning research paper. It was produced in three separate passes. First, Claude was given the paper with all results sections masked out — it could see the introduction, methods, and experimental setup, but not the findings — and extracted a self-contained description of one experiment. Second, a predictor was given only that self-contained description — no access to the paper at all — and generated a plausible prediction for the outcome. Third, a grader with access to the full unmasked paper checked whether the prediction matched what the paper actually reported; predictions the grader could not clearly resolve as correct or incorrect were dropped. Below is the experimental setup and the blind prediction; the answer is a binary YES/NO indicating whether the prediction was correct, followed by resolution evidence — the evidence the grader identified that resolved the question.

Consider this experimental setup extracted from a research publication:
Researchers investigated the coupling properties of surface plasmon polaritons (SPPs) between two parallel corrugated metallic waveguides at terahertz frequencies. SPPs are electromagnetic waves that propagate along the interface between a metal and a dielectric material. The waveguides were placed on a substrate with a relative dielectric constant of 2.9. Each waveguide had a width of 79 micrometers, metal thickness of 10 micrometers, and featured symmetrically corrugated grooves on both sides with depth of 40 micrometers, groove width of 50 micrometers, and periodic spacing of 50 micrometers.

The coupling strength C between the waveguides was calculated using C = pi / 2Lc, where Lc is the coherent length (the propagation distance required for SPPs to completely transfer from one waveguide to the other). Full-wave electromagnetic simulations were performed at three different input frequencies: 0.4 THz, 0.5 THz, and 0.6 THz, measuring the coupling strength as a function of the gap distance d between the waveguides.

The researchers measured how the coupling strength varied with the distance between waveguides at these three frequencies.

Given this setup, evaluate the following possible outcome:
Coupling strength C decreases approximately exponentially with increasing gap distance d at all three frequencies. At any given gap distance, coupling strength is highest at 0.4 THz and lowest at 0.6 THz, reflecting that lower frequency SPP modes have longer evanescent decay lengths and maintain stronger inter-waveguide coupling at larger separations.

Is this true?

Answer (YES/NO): NO